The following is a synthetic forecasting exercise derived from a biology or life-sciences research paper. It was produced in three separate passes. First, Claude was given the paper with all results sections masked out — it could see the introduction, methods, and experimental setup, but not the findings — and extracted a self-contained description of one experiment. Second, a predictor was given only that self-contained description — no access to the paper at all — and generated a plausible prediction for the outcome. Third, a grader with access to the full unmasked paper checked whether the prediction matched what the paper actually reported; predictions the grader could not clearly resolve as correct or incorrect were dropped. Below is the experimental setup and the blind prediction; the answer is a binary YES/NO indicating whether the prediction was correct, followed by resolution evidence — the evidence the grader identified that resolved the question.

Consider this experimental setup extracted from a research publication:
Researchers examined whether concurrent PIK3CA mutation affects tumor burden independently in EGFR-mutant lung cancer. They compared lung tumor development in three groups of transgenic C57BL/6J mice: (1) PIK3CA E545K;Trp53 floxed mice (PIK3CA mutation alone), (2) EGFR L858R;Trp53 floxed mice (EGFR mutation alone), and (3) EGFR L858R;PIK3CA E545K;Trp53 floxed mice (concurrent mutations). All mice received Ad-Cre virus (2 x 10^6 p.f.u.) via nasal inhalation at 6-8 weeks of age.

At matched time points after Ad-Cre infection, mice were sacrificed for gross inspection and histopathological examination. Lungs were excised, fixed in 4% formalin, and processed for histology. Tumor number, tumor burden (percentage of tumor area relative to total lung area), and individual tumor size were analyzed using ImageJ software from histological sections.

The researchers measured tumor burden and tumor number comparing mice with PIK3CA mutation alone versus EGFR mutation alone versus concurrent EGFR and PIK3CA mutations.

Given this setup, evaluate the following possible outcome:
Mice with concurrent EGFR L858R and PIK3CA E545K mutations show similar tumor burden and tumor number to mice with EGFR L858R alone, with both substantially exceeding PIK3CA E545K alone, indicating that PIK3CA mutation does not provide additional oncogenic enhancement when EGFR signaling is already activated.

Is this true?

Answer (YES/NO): NO